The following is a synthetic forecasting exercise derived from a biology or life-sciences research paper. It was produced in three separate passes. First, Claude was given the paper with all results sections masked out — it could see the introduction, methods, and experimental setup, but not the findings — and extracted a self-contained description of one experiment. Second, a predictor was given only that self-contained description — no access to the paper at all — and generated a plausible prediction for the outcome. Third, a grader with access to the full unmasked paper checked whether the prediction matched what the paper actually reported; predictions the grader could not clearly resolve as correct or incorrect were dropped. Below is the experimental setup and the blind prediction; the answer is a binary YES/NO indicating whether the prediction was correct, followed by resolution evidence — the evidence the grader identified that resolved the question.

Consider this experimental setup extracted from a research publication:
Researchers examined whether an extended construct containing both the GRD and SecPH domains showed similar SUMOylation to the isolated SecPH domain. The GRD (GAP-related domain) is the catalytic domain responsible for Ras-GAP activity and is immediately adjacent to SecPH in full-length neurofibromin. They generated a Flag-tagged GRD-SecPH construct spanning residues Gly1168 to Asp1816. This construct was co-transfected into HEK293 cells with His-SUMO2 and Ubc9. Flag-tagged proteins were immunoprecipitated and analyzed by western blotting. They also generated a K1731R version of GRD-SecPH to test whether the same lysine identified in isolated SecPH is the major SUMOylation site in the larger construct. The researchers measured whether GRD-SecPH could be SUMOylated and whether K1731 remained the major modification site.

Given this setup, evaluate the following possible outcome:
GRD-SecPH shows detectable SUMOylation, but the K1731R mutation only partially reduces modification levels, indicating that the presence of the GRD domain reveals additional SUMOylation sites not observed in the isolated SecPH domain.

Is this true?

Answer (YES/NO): NO